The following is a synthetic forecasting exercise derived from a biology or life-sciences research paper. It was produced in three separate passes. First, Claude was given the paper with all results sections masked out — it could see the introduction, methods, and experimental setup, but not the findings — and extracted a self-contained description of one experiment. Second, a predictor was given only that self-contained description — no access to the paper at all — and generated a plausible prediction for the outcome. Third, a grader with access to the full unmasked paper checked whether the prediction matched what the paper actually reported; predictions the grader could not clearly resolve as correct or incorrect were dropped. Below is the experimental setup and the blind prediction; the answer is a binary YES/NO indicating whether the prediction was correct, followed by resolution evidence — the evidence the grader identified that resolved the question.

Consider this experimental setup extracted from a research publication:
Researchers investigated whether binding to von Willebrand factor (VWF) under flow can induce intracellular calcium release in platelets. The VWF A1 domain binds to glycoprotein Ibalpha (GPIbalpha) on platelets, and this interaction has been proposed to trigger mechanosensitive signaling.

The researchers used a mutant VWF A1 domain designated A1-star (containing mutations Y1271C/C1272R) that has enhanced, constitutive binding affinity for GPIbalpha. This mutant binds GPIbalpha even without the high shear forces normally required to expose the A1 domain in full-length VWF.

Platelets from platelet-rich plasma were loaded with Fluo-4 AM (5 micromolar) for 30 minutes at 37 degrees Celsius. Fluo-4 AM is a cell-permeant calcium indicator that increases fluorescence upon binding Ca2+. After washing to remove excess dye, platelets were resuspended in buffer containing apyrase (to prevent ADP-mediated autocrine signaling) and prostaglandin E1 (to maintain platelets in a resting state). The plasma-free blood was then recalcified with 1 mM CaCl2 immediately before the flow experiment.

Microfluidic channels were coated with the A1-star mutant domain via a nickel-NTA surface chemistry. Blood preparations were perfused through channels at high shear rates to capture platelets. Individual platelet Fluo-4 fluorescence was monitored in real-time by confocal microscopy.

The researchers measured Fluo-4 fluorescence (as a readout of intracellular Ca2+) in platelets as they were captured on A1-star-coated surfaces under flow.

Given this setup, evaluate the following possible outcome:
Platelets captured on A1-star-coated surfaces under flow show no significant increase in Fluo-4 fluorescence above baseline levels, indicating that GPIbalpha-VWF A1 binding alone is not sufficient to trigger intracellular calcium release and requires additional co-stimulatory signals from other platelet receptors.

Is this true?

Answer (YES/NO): NO